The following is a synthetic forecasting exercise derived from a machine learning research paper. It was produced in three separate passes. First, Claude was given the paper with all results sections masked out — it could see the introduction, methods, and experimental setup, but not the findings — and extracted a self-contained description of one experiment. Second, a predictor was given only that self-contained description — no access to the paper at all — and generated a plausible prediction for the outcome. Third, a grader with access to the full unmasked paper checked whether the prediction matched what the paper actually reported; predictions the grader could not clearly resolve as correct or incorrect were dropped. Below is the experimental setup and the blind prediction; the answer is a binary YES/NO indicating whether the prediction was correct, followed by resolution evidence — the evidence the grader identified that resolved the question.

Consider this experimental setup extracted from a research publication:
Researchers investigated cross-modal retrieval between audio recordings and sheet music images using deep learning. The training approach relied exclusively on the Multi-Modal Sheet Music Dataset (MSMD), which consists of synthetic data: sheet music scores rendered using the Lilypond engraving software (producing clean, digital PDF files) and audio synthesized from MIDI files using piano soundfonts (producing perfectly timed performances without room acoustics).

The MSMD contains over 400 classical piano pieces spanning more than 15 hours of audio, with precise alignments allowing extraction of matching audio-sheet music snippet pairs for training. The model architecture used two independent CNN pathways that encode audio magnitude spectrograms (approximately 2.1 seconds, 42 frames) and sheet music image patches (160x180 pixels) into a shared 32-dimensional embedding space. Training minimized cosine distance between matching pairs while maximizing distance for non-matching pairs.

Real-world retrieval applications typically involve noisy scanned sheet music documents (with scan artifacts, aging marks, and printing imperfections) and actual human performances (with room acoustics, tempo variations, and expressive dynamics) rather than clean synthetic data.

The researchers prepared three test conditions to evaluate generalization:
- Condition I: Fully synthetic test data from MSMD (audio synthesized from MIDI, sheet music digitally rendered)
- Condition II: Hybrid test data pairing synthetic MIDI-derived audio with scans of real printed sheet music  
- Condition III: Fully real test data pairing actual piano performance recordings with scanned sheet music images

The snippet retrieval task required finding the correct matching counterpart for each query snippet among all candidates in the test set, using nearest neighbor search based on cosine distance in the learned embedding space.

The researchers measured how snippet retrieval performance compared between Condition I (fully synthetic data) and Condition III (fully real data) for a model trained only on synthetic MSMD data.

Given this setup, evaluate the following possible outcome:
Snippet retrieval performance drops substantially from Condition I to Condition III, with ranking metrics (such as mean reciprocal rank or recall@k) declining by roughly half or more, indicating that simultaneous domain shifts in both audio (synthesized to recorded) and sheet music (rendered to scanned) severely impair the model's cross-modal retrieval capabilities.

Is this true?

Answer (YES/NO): YES